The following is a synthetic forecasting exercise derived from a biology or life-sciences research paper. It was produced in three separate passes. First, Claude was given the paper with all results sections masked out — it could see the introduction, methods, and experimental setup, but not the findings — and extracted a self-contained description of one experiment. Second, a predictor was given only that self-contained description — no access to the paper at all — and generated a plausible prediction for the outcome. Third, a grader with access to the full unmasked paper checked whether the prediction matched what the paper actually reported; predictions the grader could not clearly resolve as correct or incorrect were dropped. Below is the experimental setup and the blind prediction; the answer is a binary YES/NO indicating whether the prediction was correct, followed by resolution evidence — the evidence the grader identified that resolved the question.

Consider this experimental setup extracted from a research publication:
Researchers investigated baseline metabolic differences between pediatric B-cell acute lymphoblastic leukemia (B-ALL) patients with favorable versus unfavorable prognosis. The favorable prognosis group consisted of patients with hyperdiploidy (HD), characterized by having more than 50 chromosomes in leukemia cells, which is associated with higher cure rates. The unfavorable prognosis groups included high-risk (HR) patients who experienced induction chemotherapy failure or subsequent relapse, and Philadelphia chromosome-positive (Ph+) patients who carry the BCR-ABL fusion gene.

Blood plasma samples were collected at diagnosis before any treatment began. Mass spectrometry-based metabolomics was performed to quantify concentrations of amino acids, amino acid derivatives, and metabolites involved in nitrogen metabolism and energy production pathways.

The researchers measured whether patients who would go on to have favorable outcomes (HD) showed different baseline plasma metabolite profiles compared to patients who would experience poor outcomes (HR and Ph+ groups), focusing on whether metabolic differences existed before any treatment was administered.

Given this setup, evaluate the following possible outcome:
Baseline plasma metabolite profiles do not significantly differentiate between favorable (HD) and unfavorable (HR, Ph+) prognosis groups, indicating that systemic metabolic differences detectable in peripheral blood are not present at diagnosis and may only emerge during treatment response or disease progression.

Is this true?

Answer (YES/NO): NO